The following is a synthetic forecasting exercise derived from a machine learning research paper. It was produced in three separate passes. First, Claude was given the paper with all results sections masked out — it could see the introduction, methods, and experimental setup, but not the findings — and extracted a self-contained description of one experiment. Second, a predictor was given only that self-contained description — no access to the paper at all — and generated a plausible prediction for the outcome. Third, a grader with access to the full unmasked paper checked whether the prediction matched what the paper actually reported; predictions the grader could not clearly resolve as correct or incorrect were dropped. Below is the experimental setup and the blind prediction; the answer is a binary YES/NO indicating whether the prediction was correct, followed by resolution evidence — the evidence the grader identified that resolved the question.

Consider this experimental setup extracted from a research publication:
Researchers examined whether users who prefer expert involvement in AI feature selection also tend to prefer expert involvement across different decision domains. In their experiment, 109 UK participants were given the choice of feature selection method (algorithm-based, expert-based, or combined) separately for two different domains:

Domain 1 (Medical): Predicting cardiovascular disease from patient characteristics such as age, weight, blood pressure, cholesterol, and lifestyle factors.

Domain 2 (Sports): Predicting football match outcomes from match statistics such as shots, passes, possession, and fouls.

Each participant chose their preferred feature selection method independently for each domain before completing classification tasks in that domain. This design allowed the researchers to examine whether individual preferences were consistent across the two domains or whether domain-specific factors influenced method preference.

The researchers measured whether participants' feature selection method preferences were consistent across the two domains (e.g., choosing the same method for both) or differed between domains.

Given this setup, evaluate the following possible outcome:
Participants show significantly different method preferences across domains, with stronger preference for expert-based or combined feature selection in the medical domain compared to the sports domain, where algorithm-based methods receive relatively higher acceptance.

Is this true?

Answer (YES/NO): YES